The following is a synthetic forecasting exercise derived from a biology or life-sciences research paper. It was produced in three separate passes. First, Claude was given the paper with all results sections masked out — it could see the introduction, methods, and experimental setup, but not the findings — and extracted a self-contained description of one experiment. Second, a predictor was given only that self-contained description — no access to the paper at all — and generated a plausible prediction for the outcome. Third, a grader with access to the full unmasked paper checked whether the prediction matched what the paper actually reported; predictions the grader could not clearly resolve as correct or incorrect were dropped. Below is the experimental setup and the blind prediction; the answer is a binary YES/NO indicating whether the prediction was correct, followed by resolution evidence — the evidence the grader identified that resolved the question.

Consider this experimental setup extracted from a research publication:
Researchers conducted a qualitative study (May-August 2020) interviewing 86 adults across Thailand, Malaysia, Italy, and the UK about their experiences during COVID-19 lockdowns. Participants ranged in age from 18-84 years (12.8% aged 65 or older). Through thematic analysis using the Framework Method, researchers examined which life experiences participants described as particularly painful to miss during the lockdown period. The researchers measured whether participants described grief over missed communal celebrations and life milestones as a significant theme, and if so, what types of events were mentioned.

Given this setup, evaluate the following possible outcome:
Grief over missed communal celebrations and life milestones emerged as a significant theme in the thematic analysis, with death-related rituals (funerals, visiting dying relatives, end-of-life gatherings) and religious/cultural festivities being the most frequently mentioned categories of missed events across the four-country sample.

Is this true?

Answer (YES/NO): NO